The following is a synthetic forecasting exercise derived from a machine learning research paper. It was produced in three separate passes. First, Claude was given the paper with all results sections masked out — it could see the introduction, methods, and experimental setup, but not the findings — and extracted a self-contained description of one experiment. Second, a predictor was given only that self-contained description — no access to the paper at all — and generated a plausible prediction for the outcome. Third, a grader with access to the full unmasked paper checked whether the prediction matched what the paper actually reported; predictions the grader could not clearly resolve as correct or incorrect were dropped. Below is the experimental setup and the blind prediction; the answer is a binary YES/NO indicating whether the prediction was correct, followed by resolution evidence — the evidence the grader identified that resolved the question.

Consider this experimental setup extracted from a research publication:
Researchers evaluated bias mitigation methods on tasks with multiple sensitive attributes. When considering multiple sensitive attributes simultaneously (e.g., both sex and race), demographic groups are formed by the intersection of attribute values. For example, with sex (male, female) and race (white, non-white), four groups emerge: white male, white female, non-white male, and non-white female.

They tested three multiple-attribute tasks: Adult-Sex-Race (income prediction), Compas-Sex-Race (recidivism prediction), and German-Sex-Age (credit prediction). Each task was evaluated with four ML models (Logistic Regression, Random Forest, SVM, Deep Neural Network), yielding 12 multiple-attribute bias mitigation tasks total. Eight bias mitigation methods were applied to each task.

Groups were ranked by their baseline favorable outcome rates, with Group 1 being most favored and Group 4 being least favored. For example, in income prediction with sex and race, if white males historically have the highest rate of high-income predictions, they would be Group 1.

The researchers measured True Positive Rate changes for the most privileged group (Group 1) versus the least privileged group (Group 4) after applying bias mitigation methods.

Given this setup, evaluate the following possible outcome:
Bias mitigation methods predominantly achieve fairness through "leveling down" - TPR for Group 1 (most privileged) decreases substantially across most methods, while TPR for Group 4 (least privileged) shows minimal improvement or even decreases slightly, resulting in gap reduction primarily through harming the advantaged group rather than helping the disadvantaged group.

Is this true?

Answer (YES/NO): NO